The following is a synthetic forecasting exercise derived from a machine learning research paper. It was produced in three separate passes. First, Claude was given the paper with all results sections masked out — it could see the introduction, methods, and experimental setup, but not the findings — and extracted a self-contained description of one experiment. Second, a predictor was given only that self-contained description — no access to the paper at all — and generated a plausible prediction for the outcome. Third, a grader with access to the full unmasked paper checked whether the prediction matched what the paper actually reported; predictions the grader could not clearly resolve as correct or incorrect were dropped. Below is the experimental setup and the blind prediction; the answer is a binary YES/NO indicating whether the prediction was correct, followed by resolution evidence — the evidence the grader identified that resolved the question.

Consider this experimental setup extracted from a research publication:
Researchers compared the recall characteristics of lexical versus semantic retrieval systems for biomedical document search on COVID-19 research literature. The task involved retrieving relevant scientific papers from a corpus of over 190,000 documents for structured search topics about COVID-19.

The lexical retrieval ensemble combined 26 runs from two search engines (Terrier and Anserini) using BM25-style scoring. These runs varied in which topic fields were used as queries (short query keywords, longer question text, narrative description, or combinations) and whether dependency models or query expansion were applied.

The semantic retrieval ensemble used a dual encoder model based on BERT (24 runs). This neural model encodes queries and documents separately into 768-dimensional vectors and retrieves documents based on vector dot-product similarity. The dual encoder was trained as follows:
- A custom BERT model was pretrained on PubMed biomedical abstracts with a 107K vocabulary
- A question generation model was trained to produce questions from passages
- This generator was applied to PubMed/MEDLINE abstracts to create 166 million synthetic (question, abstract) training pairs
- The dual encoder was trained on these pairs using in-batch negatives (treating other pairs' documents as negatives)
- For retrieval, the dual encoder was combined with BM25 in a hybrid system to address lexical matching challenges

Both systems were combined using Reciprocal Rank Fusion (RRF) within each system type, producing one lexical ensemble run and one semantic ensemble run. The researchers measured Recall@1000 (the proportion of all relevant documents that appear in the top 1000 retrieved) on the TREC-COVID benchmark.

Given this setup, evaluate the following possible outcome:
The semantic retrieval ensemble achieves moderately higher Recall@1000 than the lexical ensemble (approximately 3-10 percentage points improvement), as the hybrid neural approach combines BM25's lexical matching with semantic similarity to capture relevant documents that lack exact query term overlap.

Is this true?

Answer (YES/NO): NO